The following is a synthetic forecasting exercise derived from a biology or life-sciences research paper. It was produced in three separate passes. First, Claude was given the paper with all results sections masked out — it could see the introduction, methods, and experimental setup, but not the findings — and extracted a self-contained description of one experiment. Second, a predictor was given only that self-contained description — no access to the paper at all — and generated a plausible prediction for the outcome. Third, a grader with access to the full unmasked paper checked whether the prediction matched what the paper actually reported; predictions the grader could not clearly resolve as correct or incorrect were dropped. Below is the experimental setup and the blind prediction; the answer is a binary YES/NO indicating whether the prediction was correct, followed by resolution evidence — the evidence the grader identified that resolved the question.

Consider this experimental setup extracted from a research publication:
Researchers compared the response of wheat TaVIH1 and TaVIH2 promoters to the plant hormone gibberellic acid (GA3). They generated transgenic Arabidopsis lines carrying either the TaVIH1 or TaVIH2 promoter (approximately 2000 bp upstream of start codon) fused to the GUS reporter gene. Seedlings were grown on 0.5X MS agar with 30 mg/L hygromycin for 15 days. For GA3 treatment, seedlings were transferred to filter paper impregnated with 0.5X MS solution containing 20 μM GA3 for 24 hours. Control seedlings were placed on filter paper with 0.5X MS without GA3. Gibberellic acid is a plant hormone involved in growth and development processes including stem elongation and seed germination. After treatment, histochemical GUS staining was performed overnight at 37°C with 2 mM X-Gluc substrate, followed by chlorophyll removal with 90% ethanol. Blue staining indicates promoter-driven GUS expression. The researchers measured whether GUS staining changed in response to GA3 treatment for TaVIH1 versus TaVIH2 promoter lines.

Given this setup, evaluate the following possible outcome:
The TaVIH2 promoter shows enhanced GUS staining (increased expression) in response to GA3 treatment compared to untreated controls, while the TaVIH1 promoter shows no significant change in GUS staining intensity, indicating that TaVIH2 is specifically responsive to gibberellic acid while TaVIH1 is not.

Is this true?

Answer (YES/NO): NO